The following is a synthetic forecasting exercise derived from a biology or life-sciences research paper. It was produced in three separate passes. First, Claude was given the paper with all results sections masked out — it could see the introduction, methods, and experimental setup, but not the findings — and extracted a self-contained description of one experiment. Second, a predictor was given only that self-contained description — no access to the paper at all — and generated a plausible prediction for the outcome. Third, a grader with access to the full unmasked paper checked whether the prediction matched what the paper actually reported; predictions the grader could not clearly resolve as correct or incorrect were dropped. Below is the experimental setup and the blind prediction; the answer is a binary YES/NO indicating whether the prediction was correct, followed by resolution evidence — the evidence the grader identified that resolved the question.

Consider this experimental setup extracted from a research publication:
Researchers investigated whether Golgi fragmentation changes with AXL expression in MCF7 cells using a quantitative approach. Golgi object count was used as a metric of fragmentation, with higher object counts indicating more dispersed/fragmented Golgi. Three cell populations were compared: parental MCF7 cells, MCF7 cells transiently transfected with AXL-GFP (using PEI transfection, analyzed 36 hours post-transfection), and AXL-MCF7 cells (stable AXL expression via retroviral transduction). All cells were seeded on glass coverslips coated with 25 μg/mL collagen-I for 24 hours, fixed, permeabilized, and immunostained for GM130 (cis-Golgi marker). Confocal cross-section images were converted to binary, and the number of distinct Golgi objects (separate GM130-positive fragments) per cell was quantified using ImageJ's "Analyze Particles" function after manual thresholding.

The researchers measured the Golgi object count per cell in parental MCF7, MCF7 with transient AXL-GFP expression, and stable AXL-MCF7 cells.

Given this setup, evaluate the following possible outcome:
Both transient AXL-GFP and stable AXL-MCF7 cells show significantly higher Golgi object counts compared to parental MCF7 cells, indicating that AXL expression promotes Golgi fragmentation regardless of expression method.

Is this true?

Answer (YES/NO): NO